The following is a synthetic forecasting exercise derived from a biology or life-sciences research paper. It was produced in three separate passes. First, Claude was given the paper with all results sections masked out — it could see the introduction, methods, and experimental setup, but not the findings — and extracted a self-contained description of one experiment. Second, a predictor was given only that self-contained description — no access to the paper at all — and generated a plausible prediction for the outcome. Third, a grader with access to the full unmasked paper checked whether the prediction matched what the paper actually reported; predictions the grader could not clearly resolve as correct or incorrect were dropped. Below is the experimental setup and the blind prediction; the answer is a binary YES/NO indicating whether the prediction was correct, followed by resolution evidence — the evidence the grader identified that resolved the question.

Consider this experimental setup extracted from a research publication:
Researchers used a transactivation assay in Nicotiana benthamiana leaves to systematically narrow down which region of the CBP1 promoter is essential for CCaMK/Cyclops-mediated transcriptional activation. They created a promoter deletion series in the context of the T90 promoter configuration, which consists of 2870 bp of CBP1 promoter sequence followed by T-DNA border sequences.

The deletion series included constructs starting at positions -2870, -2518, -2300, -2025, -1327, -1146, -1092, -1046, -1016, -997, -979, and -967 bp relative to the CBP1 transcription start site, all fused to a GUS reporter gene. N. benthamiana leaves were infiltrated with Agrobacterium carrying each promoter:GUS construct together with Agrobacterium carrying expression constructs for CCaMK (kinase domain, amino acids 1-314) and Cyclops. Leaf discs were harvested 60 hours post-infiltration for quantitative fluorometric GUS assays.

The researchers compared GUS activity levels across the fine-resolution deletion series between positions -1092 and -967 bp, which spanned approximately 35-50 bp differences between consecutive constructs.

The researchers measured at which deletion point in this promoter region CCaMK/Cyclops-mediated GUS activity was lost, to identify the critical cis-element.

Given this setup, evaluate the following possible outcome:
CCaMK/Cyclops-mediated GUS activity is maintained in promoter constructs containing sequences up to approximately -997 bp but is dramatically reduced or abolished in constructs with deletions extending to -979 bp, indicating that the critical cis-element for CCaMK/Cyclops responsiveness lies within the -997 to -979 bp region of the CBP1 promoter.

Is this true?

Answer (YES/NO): NO